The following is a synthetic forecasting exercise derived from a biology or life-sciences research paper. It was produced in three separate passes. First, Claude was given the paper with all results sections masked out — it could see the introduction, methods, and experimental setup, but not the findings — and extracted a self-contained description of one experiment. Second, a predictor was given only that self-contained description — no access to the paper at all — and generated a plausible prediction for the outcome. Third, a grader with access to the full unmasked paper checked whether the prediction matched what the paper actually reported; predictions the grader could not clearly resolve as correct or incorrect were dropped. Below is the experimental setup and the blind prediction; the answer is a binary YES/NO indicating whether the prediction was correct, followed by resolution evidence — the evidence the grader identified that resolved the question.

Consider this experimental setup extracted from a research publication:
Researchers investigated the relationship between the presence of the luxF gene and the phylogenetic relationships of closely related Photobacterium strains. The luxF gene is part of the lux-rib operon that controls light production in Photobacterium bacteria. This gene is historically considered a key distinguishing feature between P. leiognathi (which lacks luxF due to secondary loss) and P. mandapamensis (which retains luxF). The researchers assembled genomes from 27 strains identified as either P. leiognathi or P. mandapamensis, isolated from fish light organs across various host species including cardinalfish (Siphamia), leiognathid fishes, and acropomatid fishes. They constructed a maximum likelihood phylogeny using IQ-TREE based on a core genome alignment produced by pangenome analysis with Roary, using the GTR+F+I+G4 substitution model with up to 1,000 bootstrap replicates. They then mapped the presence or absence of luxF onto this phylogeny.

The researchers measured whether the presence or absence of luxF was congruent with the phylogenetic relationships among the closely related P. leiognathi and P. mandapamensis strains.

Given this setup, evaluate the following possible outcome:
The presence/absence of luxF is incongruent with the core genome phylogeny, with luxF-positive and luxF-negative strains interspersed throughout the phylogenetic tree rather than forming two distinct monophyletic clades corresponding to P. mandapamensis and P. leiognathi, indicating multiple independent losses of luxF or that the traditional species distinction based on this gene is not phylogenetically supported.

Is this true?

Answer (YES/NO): YES